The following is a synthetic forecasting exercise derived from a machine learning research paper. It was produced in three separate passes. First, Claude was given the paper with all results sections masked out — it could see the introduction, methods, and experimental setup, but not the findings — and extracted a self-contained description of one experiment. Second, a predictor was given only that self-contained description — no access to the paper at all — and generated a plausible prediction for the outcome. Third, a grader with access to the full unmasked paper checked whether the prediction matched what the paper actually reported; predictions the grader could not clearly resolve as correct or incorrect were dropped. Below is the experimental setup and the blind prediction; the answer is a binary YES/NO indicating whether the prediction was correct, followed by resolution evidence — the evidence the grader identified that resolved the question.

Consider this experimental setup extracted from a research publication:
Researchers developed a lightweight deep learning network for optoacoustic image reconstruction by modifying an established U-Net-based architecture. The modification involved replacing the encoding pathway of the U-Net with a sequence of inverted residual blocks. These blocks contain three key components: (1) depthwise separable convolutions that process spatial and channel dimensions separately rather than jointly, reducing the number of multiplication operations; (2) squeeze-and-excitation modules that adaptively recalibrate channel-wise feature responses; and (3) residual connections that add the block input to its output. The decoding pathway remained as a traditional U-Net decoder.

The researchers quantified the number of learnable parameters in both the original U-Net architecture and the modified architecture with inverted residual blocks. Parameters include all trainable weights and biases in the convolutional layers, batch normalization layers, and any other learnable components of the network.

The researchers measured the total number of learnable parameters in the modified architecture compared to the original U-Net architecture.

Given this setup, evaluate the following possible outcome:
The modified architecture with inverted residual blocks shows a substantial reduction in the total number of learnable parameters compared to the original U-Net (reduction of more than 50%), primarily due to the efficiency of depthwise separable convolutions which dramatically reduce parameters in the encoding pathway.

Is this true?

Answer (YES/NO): NO